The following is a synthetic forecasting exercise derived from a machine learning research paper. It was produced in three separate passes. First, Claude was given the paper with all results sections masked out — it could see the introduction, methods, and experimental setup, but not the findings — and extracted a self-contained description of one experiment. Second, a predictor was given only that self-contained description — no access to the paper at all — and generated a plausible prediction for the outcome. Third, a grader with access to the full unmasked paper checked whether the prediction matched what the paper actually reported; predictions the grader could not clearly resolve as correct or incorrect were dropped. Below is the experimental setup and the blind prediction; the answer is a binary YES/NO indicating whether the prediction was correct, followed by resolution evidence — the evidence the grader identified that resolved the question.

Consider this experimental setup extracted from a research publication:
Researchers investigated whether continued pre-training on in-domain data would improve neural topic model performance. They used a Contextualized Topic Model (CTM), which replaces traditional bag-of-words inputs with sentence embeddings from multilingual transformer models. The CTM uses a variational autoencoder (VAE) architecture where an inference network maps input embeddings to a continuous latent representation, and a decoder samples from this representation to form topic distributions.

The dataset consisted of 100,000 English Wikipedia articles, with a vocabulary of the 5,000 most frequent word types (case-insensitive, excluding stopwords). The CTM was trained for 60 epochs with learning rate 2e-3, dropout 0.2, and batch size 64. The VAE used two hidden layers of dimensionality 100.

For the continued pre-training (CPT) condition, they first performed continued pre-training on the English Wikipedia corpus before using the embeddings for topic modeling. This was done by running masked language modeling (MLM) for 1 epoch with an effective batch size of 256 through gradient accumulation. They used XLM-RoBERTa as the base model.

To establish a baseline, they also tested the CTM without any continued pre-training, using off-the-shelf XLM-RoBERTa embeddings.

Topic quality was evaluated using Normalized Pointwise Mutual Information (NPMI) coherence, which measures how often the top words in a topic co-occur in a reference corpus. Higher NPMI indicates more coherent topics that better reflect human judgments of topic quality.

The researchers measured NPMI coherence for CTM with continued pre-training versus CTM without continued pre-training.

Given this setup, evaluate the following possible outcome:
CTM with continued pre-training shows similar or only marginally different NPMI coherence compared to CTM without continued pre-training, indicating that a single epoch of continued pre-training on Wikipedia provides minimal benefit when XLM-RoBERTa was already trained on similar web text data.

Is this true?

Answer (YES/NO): YES